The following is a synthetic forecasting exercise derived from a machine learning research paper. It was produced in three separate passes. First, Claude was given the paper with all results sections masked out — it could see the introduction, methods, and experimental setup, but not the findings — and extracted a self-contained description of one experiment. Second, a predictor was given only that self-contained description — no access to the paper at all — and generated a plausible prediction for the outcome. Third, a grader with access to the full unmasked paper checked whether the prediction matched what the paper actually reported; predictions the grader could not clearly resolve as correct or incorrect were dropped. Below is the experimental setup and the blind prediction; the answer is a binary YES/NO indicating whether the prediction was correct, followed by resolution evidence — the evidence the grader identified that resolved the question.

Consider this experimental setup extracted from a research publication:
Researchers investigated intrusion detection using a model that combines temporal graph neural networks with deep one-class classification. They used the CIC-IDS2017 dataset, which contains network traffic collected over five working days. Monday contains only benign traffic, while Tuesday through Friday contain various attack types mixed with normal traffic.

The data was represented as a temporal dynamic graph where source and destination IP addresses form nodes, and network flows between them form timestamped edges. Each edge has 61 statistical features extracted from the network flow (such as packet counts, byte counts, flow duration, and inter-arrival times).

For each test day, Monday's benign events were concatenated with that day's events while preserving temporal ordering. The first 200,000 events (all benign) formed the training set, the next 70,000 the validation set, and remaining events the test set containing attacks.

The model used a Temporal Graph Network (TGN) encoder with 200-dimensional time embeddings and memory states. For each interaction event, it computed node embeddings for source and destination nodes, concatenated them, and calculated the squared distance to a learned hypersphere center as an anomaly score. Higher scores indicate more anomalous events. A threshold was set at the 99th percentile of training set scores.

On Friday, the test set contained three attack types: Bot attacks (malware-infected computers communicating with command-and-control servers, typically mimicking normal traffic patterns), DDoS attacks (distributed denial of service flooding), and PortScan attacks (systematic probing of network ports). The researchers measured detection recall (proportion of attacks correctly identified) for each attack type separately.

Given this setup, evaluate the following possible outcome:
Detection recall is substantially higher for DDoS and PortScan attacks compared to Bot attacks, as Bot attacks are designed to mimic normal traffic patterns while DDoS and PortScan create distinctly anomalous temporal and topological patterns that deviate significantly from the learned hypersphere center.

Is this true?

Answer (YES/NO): YES